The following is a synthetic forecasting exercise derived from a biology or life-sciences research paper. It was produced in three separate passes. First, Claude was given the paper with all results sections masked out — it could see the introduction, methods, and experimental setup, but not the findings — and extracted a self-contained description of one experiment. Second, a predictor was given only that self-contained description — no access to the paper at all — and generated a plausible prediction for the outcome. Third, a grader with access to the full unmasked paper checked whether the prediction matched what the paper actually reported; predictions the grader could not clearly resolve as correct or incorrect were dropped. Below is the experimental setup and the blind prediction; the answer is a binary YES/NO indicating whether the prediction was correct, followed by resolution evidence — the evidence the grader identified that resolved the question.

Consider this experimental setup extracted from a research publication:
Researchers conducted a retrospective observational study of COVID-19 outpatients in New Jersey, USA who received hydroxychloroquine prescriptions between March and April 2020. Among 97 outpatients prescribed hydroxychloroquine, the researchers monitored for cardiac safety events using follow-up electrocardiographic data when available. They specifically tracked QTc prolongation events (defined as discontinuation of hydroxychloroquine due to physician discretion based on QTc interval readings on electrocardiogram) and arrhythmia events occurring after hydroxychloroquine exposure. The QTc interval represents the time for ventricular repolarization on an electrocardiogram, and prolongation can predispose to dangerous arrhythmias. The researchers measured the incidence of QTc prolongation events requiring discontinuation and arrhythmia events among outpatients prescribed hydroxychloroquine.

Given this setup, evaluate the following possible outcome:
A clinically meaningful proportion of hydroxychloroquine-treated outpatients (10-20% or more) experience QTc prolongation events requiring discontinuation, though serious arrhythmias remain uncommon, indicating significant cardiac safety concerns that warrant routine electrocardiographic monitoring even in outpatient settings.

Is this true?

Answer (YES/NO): NO